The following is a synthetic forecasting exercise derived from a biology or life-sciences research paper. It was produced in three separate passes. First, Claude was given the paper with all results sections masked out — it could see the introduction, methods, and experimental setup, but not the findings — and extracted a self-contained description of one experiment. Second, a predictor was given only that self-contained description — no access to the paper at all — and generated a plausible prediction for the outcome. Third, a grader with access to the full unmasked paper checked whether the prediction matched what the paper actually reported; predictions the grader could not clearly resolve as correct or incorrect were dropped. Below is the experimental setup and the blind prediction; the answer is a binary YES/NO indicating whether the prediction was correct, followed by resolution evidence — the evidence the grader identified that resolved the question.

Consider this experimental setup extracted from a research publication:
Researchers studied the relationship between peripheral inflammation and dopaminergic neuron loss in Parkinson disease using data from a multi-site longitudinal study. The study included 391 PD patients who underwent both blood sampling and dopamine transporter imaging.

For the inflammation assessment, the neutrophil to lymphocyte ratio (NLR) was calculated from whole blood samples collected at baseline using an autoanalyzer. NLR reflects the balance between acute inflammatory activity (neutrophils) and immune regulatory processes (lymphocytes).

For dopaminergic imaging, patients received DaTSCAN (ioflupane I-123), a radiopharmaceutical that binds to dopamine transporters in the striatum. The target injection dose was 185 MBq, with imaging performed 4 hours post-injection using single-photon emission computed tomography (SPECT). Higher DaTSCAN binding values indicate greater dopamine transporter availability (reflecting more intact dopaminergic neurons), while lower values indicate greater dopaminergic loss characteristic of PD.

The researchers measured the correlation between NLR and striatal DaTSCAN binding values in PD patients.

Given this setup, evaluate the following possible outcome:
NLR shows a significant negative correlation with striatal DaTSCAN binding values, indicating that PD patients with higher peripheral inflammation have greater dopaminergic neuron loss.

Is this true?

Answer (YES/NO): NO